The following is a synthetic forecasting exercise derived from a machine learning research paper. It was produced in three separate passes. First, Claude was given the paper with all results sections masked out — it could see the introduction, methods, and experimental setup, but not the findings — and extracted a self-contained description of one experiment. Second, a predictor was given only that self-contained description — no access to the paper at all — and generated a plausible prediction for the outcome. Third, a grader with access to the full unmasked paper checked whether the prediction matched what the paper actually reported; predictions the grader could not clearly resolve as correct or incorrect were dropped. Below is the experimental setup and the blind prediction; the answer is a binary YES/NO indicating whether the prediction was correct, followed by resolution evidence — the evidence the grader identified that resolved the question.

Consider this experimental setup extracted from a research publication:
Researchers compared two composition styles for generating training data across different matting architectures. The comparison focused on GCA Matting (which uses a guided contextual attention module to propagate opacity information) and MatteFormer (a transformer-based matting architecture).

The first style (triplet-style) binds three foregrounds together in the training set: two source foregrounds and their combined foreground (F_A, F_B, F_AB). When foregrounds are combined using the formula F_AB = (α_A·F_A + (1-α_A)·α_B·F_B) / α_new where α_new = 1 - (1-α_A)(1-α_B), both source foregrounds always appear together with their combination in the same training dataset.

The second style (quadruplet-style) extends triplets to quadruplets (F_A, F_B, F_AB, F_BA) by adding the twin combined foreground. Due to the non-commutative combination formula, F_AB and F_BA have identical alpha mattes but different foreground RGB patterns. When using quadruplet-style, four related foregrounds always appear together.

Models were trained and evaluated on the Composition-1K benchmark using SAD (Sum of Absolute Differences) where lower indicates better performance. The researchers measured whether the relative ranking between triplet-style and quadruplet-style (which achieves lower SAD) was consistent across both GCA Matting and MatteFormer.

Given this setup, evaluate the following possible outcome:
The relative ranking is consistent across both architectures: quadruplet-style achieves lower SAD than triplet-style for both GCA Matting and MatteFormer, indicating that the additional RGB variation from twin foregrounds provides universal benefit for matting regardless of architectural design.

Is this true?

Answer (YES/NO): NO